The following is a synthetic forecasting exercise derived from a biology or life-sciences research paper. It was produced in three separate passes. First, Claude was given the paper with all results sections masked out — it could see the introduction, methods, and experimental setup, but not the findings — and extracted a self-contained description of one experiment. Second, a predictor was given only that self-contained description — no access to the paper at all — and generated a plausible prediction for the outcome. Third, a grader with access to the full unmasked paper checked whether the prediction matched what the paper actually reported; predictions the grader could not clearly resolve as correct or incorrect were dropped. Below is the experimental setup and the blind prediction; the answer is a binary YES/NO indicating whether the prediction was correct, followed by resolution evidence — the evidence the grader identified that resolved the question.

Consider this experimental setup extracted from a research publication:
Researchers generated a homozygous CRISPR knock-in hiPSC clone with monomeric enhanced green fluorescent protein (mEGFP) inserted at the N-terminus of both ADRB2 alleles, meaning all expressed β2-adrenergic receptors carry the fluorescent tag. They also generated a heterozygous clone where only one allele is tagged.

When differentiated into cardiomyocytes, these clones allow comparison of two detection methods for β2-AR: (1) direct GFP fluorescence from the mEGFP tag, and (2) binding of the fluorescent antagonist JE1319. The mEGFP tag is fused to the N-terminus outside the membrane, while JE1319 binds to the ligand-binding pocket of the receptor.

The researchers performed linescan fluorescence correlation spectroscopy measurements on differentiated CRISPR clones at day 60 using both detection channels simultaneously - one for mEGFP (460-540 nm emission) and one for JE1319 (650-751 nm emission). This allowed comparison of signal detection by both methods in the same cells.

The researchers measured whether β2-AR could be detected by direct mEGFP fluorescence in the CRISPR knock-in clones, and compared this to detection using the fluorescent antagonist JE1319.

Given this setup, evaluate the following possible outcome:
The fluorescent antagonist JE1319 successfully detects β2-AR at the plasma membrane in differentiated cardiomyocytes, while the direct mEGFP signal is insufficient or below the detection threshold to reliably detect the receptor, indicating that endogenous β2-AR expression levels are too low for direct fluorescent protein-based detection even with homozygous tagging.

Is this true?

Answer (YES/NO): YES